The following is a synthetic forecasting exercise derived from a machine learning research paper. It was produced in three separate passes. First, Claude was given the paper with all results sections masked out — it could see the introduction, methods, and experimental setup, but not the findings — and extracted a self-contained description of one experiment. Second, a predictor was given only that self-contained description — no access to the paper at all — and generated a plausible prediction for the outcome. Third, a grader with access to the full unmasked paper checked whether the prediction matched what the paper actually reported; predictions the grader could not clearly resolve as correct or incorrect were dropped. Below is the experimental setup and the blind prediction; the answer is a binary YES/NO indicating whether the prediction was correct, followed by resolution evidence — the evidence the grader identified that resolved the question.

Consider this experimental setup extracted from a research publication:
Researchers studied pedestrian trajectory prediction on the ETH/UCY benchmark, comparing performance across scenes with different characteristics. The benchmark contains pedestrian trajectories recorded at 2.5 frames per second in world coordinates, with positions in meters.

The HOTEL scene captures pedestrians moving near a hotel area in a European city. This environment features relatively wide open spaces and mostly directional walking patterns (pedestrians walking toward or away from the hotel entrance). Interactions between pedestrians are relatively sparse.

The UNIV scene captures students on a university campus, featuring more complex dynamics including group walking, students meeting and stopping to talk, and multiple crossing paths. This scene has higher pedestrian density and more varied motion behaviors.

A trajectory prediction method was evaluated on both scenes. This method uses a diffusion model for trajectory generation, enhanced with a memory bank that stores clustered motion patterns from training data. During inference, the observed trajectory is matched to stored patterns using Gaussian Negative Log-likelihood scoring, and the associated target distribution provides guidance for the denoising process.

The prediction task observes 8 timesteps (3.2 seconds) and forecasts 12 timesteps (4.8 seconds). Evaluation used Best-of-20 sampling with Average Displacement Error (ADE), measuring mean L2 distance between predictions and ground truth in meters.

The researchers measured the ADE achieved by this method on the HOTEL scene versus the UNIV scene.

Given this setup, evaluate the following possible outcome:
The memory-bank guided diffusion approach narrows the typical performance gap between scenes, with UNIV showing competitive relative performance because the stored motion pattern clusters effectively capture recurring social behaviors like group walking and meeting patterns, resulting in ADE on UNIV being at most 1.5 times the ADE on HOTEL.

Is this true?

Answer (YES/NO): NO